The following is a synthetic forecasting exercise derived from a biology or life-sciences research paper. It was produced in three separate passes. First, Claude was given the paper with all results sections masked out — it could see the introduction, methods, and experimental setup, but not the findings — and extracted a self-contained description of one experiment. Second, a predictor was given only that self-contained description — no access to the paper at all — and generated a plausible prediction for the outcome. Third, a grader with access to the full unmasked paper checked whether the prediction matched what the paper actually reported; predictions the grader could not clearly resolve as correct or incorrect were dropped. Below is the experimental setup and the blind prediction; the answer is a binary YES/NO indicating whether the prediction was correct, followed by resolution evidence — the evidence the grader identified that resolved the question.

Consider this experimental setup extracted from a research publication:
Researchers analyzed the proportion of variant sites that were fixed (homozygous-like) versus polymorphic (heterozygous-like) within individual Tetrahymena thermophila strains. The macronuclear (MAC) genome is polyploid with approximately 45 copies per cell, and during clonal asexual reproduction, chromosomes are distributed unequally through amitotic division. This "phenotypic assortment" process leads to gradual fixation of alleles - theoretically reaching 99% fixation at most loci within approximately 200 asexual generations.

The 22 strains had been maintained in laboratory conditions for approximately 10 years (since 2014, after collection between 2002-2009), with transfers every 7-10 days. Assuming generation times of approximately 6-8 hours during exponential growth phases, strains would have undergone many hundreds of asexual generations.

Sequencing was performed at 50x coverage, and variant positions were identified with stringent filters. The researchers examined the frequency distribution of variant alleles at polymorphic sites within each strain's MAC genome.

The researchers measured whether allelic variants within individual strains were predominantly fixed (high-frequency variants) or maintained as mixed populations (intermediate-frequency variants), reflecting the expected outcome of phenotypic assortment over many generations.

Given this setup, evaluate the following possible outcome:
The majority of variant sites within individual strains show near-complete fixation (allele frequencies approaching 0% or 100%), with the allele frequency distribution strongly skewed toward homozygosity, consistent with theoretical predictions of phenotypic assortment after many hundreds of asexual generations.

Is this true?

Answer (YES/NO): NO